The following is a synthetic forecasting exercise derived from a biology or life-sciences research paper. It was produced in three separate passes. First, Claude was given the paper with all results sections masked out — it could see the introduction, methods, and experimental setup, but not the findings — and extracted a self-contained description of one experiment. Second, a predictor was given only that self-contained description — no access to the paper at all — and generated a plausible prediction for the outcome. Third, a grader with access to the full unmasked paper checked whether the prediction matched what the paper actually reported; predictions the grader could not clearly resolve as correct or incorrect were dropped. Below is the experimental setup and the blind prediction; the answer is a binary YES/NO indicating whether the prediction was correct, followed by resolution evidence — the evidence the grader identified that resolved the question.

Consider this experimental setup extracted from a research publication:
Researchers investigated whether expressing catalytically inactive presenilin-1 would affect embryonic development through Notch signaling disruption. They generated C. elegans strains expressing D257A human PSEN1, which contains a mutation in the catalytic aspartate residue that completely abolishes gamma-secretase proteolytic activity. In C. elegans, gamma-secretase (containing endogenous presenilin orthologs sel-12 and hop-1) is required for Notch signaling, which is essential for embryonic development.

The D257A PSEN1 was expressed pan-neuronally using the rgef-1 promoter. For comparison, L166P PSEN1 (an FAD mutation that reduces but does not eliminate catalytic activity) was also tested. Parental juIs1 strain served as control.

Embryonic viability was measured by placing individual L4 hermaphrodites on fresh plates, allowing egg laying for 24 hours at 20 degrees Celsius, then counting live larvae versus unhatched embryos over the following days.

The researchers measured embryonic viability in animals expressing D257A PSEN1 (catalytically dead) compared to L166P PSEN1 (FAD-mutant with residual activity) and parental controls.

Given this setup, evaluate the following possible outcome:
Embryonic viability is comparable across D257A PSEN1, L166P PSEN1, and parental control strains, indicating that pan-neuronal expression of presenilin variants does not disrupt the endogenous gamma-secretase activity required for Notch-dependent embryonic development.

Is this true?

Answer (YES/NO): NO